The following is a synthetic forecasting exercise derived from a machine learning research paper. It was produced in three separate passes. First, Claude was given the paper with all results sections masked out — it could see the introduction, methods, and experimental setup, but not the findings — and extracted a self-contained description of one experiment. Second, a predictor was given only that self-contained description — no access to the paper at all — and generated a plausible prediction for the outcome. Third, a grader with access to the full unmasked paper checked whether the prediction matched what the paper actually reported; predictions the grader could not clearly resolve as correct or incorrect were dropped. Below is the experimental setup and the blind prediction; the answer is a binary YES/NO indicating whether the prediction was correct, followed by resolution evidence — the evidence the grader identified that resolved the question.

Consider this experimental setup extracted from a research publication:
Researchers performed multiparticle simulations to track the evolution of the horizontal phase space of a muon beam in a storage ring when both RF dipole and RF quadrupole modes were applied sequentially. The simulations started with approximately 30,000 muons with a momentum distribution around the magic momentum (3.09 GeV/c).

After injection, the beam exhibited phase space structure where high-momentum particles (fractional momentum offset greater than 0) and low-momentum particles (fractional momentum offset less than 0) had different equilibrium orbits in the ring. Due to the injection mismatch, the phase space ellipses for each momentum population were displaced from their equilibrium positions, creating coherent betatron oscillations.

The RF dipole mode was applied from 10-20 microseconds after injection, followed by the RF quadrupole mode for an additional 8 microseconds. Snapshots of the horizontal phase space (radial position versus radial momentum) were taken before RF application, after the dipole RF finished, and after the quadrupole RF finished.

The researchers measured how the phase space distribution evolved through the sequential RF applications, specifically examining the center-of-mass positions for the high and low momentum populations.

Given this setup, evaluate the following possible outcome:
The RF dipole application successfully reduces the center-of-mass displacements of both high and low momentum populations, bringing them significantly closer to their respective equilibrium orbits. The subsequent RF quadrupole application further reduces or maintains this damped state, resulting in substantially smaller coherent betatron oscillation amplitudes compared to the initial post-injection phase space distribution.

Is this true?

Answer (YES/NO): NO